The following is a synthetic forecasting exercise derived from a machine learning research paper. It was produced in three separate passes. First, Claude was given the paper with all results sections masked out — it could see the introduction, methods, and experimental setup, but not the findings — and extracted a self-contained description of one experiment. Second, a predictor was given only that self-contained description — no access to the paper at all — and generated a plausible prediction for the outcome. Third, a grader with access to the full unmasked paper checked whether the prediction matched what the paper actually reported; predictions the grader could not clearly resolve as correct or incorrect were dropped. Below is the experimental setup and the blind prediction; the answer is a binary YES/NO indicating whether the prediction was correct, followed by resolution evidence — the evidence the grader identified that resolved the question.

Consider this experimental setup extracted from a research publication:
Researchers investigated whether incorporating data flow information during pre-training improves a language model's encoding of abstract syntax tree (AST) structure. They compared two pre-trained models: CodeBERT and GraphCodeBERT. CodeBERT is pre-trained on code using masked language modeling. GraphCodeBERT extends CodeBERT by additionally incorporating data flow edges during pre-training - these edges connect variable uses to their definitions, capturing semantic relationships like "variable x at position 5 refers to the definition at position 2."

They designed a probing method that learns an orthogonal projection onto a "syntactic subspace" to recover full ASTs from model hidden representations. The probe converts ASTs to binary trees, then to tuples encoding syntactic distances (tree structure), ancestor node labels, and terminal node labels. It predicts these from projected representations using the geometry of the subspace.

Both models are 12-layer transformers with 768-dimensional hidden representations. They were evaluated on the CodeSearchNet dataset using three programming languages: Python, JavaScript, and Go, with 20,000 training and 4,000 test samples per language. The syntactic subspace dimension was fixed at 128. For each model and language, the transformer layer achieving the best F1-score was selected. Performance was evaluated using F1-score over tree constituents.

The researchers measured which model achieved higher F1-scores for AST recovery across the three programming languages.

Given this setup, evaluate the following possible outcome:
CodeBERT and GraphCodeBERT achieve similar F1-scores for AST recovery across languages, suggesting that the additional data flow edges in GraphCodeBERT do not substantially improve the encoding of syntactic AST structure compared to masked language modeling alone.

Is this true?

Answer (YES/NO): YES